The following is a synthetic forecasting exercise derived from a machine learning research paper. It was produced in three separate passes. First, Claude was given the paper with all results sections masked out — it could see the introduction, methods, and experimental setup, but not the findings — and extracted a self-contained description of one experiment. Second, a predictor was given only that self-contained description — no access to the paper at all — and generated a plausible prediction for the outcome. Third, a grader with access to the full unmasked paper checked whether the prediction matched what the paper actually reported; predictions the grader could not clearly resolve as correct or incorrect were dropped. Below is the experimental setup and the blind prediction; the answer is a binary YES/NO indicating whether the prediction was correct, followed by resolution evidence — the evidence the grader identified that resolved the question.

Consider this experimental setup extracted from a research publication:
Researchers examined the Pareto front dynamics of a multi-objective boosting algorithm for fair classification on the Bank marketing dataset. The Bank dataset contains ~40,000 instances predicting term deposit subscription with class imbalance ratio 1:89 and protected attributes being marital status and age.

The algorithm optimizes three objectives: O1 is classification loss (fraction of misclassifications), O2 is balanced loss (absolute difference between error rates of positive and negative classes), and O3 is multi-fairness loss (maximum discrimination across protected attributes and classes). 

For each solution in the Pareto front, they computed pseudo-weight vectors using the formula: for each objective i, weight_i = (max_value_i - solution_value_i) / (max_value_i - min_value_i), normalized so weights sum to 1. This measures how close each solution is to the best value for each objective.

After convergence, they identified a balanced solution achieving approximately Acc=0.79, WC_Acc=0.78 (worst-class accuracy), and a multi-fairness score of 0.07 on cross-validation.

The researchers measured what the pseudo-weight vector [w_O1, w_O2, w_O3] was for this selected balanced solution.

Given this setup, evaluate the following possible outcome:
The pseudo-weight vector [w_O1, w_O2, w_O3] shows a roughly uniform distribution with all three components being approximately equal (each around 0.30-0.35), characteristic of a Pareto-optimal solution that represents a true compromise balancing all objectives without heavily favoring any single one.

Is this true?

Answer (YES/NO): NO